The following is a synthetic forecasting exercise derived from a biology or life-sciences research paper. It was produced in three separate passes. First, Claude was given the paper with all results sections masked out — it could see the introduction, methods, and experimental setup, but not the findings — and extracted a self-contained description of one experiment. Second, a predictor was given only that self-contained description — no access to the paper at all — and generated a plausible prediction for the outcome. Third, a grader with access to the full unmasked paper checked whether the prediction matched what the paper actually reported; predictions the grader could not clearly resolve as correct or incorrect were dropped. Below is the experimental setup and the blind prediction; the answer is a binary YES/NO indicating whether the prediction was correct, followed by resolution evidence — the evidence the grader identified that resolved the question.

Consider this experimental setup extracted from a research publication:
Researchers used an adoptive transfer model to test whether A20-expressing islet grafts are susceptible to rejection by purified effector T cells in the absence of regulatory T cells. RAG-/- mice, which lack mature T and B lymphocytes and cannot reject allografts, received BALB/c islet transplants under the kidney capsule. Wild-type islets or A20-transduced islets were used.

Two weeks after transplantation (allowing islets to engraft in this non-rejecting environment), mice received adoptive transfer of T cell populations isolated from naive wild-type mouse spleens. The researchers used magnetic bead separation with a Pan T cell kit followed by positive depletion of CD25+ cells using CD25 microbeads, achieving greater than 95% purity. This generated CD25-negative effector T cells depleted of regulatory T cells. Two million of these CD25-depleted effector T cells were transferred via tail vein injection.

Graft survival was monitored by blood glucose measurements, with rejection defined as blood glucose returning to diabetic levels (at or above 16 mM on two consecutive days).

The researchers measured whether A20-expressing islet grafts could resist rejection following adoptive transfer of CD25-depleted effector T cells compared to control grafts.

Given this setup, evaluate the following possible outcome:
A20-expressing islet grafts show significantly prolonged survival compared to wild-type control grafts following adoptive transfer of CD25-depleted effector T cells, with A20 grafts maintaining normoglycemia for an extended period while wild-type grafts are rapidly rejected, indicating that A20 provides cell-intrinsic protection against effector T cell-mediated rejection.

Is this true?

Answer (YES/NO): NO